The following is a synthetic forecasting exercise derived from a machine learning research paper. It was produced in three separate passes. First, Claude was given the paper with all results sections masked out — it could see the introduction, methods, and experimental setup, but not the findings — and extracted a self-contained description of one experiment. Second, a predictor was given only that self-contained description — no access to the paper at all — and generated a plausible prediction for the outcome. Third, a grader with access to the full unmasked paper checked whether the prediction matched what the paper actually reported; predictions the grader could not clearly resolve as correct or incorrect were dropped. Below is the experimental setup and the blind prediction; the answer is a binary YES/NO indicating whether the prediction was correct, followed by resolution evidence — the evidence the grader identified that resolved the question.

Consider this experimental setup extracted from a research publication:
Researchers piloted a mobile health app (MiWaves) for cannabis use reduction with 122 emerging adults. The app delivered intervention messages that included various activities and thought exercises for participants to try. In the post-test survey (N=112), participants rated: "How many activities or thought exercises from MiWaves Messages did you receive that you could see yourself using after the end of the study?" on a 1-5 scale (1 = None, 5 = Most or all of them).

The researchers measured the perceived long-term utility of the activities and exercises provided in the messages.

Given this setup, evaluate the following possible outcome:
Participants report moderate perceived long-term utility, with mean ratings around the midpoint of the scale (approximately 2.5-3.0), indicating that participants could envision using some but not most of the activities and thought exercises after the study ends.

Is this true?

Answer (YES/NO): NO